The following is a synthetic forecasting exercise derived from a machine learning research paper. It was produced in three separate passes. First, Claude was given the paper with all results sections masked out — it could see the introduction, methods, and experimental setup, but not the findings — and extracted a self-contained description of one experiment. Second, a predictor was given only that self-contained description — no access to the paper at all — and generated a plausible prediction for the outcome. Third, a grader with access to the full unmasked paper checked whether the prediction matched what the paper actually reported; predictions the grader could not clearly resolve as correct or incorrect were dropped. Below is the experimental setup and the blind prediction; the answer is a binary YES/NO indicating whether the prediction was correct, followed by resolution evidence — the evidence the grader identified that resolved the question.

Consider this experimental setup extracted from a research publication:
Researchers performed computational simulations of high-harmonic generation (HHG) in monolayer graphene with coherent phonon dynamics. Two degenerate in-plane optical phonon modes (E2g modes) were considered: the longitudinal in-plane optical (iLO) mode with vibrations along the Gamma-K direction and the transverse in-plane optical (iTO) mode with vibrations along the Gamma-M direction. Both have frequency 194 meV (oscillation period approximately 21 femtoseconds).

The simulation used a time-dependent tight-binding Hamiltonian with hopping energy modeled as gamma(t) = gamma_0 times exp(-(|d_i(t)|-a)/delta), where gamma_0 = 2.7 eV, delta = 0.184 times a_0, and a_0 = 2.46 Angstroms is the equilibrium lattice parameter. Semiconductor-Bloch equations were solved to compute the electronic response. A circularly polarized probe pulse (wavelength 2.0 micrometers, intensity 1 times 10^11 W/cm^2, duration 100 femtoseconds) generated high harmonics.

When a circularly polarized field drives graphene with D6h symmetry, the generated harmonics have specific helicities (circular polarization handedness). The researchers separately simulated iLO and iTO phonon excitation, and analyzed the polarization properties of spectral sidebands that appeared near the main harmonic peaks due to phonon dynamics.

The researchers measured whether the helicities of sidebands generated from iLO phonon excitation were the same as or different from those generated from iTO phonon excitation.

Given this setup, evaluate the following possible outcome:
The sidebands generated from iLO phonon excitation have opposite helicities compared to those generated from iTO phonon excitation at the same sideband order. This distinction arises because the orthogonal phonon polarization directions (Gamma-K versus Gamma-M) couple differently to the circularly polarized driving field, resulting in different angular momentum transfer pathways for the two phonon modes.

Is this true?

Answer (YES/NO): NO